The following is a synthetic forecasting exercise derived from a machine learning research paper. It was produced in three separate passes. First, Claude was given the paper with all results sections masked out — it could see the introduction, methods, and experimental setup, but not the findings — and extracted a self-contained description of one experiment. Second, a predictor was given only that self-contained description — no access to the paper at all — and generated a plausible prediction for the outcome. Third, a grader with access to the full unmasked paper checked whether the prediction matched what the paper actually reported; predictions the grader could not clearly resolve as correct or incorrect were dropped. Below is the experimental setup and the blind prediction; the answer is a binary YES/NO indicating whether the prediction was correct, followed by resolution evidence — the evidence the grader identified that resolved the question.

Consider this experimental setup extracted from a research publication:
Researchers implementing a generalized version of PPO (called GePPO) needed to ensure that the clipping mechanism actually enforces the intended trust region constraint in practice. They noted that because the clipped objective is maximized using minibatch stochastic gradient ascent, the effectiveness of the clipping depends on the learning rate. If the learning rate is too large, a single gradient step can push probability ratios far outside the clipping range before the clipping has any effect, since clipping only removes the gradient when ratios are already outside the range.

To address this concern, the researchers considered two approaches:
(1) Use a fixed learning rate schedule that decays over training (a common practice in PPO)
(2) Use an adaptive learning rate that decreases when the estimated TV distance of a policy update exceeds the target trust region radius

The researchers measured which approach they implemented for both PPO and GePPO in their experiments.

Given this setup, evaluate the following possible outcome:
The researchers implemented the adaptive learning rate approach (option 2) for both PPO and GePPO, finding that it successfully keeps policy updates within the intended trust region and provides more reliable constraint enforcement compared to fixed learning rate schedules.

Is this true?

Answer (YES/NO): NO